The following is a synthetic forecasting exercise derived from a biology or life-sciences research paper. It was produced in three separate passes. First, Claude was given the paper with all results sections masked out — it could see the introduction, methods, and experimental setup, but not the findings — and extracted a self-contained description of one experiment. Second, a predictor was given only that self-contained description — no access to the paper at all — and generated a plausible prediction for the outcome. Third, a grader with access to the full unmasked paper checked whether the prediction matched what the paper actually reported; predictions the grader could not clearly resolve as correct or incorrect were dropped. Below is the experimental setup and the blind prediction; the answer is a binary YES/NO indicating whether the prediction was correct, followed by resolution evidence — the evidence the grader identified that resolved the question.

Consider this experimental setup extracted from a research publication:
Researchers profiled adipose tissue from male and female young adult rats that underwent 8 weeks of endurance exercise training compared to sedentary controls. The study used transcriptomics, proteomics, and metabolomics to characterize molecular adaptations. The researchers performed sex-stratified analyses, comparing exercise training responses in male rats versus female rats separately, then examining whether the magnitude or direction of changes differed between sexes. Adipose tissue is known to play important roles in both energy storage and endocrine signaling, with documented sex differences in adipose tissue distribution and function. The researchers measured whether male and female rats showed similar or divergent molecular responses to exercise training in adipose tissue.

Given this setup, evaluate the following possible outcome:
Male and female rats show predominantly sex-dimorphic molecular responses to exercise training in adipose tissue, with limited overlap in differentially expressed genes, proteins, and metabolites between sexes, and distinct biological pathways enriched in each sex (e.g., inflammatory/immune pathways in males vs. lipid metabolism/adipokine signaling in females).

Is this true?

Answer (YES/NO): NO